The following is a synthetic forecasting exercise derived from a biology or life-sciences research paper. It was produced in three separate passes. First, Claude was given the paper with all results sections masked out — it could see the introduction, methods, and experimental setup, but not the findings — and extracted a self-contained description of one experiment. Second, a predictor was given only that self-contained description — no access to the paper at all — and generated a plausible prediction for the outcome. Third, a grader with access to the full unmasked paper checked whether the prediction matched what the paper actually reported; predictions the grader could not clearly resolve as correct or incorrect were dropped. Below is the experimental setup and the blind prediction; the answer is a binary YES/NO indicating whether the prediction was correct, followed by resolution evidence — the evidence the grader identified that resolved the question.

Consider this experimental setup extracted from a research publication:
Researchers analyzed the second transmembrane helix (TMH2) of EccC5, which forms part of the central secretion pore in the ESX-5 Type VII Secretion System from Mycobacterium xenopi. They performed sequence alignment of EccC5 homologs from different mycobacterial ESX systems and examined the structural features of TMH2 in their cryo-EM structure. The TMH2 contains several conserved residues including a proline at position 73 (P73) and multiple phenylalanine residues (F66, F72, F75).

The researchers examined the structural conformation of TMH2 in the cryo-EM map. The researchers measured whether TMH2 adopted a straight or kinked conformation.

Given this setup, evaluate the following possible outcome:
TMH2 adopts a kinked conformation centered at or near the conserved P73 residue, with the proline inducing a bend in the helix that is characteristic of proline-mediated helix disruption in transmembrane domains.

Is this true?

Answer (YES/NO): YES